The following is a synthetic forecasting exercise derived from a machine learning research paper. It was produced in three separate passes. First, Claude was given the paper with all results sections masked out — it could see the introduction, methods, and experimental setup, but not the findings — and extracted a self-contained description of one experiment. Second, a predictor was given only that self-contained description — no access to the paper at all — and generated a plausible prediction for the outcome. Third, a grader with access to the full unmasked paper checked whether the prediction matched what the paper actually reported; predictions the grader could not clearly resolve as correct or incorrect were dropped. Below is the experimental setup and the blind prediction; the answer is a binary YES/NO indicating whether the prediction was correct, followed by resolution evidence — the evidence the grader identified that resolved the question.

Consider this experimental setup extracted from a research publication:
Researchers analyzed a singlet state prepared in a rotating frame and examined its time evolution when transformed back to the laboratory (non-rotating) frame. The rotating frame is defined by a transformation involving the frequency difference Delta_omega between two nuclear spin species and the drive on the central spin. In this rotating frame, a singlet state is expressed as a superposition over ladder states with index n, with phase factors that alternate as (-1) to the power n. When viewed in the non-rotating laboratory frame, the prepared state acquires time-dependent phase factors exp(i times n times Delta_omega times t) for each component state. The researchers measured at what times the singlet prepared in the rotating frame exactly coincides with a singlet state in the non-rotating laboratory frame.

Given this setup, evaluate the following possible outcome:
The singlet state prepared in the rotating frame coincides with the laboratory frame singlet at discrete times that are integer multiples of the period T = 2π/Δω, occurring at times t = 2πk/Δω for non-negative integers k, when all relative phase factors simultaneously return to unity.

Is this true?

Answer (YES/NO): YES